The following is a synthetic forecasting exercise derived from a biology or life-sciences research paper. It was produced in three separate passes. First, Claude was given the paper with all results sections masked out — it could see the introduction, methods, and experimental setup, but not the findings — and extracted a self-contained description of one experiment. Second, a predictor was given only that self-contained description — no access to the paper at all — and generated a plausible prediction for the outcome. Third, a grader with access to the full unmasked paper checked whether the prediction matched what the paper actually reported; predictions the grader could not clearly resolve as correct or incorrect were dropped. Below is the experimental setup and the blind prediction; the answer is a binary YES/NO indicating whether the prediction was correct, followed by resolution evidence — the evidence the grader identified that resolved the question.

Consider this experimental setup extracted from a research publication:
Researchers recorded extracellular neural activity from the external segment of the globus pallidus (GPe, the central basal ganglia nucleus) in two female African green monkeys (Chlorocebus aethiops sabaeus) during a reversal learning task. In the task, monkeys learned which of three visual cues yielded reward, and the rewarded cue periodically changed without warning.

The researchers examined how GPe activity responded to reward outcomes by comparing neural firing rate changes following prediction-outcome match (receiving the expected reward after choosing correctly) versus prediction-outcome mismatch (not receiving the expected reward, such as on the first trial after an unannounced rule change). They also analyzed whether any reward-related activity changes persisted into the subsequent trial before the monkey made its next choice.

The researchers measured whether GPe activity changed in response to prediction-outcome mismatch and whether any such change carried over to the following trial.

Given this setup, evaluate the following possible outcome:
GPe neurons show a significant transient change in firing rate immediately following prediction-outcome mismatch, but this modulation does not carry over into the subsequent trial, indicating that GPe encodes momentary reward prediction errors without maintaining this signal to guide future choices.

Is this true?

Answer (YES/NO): NO